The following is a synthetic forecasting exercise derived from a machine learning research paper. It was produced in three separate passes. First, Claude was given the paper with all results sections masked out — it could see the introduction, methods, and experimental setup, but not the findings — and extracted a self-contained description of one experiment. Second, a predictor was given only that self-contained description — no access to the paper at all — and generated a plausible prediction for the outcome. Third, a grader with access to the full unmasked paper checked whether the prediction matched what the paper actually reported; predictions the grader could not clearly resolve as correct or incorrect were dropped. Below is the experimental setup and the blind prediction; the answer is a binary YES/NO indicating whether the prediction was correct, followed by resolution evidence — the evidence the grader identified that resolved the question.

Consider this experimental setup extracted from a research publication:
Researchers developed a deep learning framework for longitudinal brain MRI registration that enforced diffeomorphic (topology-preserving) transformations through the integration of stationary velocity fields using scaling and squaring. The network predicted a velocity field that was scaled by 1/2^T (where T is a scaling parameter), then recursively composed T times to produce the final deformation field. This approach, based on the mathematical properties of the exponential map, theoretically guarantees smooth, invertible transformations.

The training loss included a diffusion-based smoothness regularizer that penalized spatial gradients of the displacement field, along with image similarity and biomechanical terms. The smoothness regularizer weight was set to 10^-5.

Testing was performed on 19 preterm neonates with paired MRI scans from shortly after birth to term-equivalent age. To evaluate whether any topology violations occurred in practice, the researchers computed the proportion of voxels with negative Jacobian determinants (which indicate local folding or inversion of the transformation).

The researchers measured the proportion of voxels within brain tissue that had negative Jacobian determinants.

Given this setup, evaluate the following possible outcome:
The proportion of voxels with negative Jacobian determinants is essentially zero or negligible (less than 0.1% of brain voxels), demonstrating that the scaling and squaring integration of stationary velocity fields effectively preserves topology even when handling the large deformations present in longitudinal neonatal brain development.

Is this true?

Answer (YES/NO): YES